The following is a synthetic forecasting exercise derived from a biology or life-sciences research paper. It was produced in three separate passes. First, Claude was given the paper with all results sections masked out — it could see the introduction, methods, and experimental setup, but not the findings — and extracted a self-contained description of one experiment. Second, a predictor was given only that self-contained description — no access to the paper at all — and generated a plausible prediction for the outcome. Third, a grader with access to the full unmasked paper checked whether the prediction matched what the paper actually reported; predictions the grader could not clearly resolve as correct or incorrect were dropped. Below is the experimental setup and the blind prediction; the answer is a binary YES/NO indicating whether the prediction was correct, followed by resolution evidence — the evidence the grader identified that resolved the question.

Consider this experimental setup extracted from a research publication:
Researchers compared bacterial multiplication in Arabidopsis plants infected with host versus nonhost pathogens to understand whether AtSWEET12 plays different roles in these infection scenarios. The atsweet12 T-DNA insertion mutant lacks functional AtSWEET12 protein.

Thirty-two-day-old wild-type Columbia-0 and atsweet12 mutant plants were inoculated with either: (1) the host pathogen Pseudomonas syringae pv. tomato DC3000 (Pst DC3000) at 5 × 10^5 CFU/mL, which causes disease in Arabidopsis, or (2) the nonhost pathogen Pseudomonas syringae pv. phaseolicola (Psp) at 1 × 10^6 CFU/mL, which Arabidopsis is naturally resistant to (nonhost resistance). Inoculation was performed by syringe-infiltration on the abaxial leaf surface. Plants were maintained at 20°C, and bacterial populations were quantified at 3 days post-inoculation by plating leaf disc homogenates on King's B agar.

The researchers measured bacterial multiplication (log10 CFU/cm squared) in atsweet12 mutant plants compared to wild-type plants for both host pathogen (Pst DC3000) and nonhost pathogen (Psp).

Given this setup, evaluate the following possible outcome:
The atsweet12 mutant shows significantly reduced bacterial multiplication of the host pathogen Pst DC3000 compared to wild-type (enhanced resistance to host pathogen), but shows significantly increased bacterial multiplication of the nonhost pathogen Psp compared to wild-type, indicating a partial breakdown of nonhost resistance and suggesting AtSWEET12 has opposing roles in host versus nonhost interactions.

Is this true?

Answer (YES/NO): NO